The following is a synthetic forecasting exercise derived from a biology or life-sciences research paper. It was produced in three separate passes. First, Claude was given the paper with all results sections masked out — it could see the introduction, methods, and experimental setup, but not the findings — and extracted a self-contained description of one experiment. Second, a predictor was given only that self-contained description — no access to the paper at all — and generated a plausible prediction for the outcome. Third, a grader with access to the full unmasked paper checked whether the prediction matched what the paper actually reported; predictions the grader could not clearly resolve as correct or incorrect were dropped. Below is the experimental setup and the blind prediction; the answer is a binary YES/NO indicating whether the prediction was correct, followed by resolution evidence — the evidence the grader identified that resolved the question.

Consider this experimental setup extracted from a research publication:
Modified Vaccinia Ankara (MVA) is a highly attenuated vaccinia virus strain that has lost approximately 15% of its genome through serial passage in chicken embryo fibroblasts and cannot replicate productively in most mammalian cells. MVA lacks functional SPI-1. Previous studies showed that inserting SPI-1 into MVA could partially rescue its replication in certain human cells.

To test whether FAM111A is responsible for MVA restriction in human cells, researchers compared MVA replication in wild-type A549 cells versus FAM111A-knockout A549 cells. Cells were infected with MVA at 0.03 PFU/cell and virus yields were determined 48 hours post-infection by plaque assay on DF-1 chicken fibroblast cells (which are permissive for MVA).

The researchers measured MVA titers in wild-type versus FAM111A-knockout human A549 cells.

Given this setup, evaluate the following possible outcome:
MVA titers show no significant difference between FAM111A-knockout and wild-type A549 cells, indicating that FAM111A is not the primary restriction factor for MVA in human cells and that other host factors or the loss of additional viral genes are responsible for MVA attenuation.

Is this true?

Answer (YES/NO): NO